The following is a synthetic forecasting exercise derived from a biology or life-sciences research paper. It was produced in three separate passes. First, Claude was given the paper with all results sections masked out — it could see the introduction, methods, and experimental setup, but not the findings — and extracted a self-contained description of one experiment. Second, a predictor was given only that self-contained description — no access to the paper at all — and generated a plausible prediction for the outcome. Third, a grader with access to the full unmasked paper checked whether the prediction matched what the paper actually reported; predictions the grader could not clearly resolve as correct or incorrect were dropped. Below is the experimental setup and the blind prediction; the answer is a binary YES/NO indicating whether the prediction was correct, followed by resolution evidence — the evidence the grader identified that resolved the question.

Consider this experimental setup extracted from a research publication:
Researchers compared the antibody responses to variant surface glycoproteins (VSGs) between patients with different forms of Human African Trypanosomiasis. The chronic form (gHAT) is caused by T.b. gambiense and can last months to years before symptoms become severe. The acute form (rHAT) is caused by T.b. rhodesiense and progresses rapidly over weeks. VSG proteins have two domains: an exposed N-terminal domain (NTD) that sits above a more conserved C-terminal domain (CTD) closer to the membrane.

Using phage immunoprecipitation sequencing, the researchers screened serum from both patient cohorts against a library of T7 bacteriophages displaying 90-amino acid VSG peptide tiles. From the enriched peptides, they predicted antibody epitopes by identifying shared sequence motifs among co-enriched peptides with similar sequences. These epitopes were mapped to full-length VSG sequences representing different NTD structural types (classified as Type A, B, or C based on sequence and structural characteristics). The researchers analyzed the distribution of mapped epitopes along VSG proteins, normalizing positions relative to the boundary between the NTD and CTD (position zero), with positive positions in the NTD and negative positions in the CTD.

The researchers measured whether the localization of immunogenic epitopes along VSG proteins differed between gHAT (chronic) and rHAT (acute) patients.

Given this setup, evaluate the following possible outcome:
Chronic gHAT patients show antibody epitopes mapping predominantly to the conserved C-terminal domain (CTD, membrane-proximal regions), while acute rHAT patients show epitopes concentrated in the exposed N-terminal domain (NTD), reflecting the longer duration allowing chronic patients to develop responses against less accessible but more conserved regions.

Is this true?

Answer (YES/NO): NO